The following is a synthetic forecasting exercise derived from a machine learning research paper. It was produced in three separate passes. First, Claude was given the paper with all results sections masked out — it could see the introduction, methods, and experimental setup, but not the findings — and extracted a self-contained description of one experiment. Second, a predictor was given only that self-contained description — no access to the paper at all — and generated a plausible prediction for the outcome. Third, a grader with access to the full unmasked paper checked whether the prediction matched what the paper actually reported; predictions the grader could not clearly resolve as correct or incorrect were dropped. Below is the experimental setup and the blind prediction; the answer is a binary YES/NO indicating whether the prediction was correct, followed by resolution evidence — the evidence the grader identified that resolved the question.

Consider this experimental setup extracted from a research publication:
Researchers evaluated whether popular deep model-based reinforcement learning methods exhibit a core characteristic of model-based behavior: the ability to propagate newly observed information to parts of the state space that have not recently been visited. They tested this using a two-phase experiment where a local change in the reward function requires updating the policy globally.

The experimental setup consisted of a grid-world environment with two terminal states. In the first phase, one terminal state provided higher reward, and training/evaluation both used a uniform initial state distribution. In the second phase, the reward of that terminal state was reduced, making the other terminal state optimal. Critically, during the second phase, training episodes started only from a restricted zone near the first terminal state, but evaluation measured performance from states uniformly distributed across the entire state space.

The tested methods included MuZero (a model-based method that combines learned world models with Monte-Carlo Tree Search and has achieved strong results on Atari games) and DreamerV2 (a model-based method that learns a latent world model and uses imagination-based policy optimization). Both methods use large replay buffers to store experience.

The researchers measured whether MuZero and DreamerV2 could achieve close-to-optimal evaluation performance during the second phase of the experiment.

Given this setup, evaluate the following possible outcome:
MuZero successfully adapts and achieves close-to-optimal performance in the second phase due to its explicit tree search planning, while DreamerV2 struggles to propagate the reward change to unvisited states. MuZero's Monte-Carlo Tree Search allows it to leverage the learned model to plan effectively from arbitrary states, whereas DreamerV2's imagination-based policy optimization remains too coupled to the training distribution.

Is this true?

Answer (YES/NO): NO